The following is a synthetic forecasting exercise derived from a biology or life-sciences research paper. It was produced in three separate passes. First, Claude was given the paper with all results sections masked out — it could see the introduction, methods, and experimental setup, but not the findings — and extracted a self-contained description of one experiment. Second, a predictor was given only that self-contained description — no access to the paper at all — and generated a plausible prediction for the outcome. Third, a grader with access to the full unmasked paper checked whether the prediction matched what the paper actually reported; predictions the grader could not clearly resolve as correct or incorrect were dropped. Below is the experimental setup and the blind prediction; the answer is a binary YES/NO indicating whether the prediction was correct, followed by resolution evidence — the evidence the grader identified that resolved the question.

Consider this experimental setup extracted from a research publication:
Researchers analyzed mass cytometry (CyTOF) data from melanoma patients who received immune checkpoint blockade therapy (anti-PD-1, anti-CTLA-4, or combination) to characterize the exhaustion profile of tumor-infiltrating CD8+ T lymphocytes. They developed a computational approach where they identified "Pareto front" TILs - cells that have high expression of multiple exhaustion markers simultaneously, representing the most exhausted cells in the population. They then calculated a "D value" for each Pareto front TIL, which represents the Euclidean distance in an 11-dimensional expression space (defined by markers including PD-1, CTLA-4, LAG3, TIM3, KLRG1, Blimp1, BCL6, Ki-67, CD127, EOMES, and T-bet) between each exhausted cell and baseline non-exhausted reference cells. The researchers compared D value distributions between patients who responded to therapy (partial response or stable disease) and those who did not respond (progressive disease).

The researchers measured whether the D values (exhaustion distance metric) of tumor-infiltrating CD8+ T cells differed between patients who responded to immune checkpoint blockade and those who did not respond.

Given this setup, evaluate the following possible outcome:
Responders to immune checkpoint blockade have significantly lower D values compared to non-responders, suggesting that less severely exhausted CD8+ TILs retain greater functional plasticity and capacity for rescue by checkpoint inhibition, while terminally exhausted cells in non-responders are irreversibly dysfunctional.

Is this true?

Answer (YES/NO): YES